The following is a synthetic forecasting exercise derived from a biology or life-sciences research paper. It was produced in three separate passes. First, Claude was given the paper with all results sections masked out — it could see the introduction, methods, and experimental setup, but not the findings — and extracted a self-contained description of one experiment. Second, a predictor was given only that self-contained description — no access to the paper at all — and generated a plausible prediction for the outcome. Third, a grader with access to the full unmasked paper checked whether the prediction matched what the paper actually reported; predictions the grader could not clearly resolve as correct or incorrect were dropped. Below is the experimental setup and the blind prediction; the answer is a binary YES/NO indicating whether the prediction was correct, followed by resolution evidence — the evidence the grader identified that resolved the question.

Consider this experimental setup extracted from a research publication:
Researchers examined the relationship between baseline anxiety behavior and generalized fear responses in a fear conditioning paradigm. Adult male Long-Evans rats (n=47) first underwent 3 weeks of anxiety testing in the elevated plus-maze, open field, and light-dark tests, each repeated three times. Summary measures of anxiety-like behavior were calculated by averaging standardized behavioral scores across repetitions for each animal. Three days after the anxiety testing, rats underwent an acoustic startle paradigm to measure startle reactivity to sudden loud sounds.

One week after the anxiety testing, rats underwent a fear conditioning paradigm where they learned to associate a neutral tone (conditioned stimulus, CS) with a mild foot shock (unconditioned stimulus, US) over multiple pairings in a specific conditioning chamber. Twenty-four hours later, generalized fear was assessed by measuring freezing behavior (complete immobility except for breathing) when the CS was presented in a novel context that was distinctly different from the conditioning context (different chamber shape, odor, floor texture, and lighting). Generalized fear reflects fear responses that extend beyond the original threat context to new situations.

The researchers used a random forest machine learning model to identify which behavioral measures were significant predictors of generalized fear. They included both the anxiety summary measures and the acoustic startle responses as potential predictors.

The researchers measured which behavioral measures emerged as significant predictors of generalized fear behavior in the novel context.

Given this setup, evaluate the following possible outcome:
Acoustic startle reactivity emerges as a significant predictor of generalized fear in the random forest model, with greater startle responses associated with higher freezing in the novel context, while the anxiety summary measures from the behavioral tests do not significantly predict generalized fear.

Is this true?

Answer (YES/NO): NO